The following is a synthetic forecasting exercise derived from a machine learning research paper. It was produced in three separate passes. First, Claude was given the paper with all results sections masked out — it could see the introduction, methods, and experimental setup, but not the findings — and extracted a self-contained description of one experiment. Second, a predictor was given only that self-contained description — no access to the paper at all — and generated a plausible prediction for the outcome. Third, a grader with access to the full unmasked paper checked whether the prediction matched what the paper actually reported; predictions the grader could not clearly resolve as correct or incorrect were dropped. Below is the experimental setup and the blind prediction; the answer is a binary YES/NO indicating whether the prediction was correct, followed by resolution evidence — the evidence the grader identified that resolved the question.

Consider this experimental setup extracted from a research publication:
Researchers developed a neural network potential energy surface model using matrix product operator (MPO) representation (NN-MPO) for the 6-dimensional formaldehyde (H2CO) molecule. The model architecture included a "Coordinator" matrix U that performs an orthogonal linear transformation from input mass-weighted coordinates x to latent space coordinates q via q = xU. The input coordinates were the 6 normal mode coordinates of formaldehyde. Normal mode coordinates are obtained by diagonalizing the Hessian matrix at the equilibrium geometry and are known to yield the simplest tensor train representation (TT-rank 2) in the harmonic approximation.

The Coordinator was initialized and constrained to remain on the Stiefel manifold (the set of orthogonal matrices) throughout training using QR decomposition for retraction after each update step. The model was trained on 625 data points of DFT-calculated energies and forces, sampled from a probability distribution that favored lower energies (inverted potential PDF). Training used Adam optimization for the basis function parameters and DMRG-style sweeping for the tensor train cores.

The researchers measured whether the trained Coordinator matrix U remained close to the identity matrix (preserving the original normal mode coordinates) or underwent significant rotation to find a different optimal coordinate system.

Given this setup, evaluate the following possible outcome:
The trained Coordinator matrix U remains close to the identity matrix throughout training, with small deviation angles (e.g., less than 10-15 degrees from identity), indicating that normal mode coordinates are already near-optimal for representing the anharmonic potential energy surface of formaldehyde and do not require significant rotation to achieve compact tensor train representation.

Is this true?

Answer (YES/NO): YES